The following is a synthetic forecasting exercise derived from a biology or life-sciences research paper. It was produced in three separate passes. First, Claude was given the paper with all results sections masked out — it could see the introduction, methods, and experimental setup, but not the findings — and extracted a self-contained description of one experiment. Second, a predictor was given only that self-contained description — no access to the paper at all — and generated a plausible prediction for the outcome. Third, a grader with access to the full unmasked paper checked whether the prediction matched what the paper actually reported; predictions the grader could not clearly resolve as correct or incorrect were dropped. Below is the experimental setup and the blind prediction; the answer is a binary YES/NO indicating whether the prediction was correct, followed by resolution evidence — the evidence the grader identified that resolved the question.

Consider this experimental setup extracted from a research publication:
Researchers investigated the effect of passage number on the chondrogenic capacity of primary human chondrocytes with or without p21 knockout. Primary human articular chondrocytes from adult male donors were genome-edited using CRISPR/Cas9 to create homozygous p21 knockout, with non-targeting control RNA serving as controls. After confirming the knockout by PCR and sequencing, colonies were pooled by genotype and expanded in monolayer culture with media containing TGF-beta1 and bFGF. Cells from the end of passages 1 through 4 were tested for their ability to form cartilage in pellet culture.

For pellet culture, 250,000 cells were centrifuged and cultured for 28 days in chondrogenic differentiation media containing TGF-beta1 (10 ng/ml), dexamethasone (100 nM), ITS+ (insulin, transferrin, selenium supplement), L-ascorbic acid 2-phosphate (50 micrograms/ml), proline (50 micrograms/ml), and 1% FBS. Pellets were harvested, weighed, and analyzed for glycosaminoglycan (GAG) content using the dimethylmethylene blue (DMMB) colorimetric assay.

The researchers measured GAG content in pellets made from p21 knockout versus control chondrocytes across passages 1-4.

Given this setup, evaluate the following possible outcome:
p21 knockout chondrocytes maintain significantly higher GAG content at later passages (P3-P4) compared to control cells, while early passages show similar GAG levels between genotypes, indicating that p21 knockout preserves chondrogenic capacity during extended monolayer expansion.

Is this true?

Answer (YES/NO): NO